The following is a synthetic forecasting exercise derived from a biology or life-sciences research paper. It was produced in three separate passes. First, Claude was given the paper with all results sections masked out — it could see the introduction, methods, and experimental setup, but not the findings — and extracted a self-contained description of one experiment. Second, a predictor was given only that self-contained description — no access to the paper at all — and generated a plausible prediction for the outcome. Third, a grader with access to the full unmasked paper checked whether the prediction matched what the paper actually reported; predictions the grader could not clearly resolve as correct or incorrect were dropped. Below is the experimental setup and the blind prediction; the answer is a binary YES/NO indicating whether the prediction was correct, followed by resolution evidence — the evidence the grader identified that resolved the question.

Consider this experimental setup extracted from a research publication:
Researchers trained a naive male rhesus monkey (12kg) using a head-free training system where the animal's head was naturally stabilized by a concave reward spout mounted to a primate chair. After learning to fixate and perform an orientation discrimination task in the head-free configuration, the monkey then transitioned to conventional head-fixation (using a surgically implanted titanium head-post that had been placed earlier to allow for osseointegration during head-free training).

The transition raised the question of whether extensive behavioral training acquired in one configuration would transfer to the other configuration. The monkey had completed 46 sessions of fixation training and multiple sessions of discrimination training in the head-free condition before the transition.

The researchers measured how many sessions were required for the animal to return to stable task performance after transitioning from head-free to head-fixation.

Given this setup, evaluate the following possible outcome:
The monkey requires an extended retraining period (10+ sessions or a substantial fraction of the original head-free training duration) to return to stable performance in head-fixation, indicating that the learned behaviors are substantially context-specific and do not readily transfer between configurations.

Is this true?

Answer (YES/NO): NO